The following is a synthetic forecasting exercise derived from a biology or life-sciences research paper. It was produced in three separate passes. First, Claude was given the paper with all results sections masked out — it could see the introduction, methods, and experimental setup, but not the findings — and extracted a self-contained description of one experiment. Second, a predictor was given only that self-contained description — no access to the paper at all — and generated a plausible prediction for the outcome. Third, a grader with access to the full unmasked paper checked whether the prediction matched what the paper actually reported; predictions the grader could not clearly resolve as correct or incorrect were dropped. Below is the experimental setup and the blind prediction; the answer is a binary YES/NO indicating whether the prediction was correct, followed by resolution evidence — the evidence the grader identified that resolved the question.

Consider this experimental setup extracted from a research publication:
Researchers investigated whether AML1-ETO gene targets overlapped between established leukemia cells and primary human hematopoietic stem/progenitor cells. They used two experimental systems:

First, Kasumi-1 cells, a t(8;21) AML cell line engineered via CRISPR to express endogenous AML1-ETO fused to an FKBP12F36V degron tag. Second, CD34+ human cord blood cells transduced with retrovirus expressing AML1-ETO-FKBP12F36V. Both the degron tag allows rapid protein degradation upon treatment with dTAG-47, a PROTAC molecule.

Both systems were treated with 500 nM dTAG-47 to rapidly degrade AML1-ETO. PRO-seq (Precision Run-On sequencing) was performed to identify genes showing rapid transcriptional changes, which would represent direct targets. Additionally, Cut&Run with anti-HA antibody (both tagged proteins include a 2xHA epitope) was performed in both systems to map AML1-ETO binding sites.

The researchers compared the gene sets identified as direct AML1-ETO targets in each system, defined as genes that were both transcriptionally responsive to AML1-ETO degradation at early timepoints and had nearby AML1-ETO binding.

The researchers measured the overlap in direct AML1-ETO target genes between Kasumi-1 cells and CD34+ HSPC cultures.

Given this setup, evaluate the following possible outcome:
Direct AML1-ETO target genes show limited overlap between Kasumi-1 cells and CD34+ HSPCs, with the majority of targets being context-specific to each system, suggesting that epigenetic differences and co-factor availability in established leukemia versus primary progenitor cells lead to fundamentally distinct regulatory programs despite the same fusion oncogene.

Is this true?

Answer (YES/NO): NO